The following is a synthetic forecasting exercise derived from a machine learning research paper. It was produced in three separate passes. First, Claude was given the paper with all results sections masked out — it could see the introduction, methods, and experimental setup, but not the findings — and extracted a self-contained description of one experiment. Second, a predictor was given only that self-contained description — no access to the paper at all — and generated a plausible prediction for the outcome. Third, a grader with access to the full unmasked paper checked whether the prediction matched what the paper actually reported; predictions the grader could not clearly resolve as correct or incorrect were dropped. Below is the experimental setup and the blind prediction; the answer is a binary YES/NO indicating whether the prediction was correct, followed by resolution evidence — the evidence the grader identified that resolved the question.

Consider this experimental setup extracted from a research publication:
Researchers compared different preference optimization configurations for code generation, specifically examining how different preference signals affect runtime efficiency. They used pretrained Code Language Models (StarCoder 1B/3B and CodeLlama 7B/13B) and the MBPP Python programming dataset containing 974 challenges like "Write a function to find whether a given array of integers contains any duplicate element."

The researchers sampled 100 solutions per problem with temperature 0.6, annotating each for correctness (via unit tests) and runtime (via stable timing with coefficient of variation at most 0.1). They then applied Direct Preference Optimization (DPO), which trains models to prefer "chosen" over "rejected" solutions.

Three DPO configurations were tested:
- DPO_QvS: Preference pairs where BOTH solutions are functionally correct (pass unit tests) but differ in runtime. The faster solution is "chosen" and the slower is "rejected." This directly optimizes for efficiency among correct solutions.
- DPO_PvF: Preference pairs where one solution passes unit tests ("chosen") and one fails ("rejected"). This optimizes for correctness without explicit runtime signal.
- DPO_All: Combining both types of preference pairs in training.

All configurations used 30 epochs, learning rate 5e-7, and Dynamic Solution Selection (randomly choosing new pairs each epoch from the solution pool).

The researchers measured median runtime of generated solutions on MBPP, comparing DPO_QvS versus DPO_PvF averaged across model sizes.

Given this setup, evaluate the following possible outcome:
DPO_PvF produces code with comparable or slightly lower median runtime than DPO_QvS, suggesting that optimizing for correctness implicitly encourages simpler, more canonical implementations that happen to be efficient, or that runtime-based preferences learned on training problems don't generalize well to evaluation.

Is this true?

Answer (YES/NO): NO